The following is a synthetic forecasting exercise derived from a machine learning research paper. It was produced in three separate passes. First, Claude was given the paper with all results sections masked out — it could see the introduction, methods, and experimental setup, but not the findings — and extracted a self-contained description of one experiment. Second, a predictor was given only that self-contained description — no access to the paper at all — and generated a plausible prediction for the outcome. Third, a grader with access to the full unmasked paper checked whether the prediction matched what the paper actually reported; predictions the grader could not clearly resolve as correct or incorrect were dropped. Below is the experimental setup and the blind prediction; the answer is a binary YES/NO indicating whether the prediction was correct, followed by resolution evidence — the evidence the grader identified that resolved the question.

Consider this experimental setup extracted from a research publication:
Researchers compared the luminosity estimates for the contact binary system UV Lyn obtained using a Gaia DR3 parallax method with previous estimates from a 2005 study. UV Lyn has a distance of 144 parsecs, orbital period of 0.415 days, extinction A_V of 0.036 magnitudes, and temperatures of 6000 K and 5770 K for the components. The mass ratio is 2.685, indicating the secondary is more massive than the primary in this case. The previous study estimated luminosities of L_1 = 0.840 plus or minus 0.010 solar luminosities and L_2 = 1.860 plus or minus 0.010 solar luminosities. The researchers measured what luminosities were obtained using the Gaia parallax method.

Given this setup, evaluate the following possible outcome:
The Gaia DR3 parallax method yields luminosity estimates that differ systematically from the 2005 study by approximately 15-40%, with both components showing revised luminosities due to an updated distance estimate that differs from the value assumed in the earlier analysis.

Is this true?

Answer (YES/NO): NO